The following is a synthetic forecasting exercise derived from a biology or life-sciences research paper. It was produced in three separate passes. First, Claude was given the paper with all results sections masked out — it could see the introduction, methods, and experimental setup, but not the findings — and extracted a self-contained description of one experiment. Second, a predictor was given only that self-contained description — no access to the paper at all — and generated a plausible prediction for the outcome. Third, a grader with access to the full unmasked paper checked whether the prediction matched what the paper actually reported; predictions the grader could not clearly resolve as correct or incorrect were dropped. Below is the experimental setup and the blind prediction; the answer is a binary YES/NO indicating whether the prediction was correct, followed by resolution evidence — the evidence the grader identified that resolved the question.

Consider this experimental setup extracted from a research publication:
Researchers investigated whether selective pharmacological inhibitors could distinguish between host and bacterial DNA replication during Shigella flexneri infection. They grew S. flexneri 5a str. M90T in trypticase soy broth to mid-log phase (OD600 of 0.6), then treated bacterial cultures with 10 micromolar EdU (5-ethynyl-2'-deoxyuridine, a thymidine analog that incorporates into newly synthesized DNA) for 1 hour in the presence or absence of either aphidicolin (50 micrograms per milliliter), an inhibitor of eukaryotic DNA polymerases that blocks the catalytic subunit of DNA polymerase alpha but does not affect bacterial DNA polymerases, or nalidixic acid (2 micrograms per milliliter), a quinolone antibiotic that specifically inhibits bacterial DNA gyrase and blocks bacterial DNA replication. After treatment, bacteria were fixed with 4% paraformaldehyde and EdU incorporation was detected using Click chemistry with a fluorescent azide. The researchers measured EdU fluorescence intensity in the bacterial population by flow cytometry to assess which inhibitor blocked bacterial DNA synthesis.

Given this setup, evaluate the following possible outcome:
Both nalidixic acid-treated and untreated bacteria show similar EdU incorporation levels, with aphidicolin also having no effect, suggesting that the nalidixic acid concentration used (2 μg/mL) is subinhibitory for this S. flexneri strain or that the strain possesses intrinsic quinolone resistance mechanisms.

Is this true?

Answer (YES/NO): NO